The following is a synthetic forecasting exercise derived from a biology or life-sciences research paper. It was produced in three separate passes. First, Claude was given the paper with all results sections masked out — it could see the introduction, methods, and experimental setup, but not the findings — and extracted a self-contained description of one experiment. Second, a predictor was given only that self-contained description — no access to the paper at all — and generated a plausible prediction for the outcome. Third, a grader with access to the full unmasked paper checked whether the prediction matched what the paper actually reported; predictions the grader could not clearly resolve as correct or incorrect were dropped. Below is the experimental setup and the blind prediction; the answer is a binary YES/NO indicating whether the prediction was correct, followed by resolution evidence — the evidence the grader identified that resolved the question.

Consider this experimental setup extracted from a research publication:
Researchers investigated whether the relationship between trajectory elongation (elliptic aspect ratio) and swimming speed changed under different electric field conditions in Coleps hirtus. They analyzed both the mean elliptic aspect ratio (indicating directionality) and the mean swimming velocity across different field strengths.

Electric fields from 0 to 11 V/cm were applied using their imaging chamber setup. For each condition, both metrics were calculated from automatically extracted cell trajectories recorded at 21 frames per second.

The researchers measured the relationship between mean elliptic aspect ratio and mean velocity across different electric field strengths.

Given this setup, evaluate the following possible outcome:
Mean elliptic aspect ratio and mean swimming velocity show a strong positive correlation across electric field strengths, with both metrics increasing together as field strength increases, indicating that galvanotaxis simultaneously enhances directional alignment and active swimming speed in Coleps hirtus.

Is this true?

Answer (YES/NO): NO